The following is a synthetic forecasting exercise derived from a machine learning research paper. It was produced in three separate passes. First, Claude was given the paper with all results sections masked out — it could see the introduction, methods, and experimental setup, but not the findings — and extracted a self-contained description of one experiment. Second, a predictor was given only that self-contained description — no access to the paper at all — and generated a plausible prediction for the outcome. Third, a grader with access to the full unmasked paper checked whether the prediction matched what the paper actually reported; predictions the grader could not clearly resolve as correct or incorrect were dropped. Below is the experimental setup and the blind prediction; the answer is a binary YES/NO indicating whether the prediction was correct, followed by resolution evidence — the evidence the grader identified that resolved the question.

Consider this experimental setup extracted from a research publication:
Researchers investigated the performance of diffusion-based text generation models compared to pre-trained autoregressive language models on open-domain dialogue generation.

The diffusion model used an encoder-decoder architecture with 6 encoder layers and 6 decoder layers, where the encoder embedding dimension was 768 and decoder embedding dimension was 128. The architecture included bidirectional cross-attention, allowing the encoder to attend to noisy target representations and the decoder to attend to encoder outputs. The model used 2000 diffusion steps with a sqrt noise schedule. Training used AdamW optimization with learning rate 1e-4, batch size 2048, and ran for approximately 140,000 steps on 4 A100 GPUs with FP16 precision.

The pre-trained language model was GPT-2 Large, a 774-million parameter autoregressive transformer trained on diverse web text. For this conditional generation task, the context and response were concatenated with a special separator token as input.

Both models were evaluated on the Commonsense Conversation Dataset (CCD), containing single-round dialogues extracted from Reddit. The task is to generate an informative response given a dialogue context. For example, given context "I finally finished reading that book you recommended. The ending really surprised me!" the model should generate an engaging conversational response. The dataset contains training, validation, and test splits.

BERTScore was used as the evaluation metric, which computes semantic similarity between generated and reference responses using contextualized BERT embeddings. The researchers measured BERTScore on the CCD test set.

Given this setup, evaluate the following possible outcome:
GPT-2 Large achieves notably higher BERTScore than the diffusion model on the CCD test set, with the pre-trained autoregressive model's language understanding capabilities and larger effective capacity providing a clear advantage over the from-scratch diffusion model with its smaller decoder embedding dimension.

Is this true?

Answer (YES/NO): YES